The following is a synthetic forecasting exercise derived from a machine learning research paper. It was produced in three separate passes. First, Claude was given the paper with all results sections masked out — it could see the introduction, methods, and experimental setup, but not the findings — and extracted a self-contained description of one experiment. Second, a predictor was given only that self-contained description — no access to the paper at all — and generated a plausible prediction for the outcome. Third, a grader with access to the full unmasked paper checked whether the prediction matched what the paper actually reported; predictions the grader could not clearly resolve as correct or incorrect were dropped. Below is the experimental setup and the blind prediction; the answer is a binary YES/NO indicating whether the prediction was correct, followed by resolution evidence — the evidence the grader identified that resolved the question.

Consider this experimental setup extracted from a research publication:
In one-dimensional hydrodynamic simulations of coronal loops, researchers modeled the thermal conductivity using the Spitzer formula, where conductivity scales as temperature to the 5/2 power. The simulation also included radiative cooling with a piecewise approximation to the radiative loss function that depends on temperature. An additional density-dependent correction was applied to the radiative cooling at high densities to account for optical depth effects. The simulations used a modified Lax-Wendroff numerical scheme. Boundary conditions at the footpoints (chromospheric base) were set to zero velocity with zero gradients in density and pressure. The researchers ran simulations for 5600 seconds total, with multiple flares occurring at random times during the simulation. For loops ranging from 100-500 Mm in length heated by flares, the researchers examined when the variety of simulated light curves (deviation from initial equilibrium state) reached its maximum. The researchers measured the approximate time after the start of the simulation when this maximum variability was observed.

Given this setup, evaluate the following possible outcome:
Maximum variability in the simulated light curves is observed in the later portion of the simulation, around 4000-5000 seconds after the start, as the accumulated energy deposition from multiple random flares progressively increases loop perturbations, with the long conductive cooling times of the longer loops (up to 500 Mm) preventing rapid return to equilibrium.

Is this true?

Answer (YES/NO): NO